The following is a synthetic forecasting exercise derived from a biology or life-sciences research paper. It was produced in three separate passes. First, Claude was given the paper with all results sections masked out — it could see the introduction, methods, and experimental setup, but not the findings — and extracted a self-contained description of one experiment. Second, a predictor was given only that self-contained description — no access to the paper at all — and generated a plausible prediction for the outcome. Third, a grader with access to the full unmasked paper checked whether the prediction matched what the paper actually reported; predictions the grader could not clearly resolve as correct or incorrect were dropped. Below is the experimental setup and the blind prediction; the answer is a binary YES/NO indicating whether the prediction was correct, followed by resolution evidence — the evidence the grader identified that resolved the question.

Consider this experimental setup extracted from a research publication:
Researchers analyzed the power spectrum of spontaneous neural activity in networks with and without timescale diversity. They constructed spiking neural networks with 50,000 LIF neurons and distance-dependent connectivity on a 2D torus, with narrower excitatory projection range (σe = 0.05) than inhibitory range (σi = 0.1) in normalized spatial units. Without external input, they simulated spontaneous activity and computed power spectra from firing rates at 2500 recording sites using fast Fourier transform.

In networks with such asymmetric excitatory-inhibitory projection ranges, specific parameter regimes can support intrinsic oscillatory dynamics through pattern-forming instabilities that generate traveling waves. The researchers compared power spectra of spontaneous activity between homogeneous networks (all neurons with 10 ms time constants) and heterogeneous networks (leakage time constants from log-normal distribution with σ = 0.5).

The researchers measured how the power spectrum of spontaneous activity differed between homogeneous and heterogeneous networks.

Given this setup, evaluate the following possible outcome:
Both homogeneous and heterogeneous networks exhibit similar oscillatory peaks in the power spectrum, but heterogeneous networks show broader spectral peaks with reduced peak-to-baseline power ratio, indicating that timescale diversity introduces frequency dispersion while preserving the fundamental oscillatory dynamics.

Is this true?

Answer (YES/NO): NO